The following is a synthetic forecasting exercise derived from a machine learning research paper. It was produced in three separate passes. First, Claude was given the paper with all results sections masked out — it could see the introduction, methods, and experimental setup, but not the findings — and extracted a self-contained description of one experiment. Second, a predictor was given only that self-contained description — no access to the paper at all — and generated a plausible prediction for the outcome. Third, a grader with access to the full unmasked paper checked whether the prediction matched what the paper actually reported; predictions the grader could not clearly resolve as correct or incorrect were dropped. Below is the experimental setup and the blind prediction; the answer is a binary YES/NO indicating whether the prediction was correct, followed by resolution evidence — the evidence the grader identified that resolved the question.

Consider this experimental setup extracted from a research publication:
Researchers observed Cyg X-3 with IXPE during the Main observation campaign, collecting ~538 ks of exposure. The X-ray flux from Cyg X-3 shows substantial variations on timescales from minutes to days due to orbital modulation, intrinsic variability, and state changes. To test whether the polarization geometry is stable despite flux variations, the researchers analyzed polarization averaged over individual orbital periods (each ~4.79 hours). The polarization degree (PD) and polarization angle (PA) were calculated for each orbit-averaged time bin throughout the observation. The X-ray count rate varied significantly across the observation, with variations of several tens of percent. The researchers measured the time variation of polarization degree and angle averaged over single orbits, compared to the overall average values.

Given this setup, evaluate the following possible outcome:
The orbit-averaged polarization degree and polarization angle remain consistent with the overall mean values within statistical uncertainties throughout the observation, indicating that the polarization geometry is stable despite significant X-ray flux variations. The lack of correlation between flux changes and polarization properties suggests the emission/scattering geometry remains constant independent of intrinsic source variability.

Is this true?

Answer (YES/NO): YES